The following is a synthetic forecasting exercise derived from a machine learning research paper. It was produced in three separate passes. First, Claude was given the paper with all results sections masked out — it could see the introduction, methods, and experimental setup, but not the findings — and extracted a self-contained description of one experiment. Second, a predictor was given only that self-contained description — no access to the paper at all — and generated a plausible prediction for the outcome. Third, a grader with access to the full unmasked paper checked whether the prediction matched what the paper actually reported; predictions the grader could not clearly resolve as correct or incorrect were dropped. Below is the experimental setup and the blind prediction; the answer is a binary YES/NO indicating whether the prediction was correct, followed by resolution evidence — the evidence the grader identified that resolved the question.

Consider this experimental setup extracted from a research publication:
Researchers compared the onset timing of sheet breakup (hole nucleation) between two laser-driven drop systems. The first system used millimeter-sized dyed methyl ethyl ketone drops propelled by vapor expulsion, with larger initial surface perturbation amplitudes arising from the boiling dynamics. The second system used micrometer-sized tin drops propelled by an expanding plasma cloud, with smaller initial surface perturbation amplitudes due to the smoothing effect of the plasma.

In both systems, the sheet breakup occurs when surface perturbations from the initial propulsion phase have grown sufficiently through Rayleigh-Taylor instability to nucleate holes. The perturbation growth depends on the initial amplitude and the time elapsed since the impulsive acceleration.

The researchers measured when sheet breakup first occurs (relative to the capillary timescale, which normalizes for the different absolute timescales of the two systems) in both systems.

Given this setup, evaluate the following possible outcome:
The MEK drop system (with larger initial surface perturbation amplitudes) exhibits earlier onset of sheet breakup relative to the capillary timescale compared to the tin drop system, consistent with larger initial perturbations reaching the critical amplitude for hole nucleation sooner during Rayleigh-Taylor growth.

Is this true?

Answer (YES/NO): YES